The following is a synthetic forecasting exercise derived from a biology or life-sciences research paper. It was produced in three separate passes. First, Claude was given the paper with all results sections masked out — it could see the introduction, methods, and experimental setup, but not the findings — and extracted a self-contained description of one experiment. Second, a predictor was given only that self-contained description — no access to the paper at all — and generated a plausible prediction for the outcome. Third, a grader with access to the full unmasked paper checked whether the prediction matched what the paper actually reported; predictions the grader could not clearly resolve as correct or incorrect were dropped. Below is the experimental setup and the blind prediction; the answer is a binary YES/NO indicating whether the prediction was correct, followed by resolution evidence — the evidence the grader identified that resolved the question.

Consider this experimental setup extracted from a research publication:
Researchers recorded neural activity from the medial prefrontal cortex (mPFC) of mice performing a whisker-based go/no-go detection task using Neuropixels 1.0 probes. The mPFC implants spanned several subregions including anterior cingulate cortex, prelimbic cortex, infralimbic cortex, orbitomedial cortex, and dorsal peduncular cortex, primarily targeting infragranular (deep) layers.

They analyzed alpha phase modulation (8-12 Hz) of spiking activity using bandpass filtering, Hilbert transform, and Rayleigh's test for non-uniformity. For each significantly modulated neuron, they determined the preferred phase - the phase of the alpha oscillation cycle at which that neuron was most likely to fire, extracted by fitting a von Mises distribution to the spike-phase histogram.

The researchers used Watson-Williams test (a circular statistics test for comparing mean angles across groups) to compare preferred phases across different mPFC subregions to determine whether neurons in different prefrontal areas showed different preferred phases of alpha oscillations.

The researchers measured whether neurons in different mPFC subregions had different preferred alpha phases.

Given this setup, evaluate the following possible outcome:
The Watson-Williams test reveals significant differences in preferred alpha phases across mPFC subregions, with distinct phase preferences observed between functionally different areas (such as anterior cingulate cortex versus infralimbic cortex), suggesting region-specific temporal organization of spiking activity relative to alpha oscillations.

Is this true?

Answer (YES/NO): YES